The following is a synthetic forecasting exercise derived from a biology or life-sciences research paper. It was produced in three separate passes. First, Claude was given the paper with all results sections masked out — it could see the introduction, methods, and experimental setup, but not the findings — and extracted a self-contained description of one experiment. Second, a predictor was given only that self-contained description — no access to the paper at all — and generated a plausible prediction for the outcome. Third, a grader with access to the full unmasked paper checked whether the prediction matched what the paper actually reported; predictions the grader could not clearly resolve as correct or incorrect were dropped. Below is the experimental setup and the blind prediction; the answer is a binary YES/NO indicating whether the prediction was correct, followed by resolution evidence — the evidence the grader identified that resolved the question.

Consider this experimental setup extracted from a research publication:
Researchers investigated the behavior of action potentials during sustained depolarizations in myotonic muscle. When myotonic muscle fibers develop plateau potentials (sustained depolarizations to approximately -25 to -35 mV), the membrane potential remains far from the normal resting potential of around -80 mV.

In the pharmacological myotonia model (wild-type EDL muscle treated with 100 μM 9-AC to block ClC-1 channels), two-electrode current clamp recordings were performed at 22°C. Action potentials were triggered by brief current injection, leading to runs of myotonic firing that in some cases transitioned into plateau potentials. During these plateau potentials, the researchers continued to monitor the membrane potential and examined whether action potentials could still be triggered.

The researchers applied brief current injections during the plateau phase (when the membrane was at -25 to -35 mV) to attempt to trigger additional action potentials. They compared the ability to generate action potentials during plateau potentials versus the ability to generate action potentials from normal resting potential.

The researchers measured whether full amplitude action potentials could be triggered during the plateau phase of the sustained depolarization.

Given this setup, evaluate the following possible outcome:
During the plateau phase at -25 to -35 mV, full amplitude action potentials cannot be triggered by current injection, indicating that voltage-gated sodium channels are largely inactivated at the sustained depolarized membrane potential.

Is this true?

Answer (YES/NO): YES